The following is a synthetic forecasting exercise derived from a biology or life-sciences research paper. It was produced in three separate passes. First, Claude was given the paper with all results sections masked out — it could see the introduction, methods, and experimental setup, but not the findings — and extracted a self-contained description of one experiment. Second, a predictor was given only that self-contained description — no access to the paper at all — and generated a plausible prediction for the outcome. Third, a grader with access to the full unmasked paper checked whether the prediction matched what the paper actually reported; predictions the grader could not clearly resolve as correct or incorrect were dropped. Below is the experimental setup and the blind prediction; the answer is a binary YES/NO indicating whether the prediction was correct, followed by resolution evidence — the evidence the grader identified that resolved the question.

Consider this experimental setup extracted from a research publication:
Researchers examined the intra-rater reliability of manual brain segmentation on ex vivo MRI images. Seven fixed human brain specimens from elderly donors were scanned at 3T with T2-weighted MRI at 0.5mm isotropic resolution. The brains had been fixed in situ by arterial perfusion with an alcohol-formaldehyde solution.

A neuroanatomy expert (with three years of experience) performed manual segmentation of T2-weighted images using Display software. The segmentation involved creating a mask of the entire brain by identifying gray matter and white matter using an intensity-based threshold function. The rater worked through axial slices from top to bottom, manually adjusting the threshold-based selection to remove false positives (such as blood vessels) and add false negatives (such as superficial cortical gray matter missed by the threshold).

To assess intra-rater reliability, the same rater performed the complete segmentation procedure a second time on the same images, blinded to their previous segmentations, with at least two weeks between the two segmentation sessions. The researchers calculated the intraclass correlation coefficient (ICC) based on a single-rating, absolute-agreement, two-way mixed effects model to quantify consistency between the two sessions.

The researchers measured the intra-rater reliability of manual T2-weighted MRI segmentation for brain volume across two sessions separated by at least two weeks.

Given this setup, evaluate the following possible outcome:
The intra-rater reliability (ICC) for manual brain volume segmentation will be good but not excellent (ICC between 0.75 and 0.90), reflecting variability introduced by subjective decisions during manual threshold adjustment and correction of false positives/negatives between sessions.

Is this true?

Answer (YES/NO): NO